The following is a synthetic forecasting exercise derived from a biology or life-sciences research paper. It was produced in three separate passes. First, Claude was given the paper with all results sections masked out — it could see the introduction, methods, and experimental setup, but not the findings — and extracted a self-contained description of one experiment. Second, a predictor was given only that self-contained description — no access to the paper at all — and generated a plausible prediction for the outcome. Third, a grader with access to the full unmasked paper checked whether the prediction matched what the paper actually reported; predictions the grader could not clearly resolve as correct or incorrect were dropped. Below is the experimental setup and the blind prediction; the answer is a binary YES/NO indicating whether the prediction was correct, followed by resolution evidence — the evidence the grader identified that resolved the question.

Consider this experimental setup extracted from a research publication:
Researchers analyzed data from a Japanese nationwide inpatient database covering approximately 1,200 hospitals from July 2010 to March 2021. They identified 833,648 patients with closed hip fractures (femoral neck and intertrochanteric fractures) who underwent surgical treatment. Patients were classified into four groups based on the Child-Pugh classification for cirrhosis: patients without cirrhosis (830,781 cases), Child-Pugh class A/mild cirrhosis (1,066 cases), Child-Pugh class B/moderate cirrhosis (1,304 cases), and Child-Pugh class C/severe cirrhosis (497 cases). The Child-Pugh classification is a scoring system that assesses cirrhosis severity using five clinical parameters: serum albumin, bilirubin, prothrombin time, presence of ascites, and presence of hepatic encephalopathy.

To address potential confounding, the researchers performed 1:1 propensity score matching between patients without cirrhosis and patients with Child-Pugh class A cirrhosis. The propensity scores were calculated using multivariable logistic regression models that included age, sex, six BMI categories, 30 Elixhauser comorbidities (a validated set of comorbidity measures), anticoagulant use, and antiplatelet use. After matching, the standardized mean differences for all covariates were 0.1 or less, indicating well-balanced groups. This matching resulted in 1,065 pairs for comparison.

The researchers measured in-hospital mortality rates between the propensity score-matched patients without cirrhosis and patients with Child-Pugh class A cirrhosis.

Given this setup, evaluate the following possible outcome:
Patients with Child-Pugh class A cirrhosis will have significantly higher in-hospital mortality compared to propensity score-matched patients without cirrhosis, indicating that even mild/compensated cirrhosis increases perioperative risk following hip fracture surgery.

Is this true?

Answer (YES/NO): NO